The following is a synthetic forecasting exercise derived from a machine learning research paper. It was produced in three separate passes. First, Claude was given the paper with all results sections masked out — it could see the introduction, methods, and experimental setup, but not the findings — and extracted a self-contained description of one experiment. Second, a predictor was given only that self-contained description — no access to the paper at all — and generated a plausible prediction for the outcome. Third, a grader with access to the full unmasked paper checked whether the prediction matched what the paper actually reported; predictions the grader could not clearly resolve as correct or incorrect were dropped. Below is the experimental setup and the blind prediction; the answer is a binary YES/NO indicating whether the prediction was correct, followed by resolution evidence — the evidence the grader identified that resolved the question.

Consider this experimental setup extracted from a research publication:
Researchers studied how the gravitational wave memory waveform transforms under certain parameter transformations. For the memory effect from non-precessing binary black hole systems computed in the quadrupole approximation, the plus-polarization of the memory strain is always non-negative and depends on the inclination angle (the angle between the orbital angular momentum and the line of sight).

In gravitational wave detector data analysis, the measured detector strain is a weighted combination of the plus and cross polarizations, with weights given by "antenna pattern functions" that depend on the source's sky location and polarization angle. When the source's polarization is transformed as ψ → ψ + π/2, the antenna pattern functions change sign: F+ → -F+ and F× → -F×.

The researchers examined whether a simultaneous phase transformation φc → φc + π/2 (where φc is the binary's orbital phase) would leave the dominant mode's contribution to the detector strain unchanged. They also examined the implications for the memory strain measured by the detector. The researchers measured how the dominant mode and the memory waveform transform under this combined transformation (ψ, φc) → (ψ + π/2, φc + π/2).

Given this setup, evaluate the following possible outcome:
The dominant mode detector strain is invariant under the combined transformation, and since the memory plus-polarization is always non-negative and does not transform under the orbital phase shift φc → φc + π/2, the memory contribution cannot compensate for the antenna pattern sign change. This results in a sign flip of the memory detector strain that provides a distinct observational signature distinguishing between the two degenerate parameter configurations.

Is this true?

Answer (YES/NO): YES